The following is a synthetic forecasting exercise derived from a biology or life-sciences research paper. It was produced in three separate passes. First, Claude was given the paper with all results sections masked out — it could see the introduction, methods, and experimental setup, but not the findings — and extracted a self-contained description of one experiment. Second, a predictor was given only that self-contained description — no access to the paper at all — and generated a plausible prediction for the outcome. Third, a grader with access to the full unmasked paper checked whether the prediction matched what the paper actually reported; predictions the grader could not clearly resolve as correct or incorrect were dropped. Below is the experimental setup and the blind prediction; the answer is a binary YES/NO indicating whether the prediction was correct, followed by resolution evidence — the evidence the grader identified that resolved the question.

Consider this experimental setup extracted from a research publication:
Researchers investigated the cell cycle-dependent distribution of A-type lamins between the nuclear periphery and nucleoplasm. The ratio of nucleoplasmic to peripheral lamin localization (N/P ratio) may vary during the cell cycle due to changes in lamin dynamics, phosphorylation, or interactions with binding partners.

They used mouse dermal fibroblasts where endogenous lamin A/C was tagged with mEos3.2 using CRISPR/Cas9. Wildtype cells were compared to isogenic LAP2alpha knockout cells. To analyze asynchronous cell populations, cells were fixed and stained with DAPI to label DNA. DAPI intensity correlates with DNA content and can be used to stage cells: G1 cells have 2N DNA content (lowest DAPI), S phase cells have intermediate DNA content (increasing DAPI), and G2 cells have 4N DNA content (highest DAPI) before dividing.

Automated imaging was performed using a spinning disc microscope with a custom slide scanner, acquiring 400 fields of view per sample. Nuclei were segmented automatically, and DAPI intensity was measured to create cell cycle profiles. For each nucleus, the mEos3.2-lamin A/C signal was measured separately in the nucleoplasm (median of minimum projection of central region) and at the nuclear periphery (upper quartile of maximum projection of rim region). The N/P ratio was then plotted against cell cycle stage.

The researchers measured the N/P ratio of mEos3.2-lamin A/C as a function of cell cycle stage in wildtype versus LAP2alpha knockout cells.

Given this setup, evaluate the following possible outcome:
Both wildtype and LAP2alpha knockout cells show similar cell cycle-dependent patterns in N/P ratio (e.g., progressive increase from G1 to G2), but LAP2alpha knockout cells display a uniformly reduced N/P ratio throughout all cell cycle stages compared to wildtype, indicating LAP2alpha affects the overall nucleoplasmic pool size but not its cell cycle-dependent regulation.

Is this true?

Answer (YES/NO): NO